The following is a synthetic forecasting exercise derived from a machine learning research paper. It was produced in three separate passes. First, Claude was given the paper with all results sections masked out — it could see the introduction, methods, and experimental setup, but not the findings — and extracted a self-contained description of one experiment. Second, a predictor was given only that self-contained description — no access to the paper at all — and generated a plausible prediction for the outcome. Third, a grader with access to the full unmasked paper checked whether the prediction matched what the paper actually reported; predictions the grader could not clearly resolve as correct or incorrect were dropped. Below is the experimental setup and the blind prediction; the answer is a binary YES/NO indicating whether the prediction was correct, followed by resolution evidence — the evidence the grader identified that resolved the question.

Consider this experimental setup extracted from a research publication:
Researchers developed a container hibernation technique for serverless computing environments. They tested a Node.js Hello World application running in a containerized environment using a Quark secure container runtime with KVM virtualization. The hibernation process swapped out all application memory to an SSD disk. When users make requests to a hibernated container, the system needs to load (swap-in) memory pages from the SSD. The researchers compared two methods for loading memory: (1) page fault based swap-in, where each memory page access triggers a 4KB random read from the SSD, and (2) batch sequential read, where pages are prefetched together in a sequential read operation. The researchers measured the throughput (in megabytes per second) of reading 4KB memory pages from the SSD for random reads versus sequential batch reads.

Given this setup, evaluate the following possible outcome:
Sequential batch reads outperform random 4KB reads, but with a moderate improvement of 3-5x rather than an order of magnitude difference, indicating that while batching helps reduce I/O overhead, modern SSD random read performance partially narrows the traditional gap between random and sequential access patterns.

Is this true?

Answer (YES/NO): NO